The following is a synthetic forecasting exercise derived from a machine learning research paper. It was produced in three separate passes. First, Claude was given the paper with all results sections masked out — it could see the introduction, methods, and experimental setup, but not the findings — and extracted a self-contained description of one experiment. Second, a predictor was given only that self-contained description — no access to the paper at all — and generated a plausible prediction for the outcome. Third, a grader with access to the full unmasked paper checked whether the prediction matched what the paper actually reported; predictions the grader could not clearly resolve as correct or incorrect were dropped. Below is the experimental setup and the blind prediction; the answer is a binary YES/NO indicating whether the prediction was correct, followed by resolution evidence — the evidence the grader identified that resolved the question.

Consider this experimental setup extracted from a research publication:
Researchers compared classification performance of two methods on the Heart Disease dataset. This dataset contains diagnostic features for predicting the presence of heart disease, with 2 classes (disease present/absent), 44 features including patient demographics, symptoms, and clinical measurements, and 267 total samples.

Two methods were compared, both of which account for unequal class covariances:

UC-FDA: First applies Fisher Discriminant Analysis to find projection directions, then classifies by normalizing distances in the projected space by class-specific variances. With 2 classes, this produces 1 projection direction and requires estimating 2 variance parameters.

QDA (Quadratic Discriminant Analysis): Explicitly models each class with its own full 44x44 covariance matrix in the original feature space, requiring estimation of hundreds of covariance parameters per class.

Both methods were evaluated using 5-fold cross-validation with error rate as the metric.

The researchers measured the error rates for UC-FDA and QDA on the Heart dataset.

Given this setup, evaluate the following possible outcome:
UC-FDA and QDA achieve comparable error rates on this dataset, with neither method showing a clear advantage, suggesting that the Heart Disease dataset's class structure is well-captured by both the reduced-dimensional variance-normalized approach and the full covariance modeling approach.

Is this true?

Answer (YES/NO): NO